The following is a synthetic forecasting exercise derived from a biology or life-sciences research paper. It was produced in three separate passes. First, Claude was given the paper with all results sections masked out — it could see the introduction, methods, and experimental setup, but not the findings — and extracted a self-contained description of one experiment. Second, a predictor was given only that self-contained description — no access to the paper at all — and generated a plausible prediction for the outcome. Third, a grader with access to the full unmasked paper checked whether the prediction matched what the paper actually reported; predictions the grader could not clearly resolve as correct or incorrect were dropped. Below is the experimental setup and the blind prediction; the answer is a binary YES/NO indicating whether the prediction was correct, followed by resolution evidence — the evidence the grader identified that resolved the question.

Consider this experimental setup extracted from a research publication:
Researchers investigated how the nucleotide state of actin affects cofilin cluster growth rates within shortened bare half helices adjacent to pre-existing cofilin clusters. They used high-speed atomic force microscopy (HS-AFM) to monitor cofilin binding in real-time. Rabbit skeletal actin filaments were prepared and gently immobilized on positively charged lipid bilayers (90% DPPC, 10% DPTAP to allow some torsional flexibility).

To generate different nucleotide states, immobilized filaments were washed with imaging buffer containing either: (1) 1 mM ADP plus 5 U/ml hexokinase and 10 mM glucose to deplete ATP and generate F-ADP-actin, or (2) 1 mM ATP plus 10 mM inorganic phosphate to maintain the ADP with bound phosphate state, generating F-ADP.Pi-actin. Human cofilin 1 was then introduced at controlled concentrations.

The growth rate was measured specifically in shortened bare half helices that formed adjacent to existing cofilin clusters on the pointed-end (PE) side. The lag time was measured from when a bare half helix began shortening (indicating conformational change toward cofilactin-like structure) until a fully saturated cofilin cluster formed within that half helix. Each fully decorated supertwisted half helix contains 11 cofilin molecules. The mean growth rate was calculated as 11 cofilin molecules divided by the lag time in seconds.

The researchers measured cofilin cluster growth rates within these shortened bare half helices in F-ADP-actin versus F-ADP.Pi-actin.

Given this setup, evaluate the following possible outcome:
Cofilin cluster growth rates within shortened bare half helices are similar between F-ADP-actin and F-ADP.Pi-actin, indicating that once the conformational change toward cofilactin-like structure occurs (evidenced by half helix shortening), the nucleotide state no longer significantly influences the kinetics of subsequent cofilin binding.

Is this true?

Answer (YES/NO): YES